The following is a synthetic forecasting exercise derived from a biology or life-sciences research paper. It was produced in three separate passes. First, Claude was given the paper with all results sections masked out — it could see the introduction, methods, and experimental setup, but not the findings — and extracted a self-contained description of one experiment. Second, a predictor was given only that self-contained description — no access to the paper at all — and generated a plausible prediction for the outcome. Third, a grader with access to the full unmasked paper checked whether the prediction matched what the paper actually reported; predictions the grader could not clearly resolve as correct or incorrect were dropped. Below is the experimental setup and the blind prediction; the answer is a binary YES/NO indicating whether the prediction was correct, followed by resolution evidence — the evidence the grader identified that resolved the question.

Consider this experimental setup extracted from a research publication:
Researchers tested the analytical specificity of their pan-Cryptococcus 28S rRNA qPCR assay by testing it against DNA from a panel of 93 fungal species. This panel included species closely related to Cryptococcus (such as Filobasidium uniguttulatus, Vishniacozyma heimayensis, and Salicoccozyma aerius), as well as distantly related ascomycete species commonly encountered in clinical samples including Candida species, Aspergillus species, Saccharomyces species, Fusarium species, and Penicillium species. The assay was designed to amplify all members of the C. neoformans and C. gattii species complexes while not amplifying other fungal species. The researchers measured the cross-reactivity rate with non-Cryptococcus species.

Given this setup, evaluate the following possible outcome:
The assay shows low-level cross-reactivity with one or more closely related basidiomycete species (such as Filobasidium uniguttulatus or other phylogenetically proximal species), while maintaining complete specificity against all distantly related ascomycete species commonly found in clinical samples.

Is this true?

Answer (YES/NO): NO